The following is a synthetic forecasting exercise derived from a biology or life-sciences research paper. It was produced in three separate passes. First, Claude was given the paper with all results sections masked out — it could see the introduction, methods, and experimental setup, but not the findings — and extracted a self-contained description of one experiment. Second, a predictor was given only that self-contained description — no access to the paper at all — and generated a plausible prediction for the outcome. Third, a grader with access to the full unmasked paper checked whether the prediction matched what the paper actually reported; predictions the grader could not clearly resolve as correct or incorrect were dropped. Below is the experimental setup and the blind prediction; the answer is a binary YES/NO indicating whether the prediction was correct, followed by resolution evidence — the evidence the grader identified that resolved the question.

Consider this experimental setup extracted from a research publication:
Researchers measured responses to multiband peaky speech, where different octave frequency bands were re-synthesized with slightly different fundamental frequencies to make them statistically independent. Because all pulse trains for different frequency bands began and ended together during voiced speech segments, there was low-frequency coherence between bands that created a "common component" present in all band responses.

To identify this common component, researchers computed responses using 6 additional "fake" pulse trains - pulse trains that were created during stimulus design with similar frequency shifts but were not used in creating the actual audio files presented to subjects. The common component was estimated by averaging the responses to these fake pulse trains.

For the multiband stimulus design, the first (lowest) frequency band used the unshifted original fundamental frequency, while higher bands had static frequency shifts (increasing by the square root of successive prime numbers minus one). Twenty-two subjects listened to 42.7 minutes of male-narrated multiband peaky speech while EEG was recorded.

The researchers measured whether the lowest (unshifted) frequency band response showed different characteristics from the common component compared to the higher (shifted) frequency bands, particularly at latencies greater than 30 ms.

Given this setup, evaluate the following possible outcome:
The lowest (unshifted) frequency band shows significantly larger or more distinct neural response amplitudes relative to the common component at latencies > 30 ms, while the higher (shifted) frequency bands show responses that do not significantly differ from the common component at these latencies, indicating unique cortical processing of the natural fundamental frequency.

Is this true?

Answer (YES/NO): NO